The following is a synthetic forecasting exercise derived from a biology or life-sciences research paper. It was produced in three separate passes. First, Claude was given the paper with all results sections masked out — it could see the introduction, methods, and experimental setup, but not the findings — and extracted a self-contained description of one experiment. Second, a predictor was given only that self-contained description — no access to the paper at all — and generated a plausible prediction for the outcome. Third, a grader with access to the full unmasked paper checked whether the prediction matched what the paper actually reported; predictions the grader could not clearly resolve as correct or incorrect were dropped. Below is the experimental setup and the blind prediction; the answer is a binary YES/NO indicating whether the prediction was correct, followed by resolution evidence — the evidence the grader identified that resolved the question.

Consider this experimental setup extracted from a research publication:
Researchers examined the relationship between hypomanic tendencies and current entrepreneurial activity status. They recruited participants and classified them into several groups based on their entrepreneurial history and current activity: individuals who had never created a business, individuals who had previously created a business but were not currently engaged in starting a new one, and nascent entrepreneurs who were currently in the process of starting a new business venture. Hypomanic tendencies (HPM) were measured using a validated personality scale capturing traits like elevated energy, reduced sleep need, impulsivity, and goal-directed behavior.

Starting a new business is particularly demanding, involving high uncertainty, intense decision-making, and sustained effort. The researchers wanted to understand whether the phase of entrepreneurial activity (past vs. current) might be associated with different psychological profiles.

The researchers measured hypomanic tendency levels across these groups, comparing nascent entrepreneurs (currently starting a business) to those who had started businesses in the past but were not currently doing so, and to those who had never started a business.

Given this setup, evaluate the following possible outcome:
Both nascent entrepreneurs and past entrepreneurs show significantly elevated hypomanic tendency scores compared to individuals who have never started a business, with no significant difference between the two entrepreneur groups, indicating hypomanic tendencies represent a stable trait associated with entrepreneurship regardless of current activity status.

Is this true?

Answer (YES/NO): NO